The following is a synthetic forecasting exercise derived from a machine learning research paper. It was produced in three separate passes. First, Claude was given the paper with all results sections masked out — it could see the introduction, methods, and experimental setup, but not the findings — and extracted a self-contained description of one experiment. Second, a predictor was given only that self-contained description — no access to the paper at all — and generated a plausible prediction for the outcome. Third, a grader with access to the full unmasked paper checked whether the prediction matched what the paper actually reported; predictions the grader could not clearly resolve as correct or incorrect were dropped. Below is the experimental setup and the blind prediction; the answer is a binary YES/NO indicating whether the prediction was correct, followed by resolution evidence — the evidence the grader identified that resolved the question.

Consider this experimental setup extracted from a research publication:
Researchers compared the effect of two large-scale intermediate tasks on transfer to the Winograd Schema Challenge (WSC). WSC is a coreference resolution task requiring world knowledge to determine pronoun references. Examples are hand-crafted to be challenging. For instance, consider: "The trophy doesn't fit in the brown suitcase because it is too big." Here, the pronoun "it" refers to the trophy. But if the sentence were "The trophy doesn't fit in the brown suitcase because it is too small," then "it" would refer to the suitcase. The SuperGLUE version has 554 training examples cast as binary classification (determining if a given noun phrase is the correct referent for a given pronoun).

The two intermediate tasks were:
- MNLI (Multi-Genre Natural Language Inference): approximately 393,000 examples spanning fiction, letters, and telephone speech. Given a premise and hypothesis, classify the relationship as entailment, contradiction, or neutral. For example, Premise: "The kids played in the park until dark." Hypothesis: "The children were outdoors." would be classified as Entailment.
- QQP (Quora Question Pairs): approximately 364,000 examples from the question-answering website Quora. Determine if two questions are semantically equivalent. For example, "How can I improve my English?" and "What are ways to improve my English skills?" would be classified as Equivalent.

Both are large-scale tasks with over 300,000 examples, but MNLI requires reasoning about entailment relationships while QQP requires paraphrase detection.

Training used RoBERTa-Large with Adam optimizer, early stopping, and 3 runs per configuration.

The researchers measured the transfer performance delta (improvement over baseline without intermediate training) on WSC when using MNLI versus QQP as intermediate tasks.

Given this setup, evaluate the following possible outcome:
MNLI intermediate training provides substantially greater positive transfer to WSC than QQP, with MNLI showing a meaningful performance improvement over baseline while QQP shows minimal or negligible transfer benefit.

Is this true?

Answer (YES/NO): NO